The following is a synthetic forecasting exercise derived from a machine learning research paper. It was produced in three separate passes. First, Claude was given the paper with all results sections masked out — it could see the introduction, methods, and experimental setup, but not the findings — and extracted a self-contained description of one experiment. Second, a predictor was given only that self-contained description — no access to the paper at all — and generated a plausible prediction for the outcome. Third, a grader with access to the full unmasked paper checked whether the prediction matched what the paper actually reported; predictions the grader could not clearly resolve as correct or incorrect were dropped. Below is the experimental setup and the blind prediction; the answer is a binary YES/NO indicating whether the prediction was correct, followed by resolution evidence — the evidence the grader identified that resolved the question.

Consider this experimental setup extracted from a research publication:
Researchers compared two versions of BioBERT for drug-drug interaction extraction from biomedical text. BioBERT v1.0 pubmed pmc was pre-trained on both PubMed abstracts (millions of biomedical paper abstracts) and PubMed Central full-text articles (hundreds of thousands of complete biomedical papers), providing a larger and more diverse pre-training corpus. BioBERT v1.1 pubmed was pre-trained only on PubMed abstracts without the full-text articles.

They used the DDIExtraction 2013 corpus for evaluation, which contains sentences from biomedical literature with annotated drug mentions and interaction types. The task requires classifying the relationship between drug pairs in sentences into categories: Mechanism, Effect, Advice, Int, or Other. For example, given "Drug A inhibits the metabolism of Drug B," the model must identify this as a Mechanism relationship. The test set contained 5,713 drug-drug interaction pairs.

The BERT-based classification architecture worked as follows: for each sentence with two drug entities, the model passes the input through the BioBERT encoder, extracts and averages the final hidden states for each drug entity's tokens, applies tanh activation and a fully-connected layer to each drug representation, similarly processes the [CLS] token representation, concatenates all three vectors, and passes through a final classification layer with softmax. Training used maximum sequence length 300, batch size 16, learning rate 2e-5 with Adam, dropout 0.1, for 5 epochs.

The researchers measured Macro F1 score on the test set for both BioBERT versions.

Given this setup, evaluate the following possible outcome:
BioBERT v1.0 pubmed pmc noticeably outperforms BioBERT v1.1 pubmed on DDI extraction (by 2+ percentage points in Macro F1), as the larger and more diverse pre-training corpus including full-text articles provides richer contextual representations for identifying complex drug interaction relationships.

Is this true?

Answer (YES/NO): NO